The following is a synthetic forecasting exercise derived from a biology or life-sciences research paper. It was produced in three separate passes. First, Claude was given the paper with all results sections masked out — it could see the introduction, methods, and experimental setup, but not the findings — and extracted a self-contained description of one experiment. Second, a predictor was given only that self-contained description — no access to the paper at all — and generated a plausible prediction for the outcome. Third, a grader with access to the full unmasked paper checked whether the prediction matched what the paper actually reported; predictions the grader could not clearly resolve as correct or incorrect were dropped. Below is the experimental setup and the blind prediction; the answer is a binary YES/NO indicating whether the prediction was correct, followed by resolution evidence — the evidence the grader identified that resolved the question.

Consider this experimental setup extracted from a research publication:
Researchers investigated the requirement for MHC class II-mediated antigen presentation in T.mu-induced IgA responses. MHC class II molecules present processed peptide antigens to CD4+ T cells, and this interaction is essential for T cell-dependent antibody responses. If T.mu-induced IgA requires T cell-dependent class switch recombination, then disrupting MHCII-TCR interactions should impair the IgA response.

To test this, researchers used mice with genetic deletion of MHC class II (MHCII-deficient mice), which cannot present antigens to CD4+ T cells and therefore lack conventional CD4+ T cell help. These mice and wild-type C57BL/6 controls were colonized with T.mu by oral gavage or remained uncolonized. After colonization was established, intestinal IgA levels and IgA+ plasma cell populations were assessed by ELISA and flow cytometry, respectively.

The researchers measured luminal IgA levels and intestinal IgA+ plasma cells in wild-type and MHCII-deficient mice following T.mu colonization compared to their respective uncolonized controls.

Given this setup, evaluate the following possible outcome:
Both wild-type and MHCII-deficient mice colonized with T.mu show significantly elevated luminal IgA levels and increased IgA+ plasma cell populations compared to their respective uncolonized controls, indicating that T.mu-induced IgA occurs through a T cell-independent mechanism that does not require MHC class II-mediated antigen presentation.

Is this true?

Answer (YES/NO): NO